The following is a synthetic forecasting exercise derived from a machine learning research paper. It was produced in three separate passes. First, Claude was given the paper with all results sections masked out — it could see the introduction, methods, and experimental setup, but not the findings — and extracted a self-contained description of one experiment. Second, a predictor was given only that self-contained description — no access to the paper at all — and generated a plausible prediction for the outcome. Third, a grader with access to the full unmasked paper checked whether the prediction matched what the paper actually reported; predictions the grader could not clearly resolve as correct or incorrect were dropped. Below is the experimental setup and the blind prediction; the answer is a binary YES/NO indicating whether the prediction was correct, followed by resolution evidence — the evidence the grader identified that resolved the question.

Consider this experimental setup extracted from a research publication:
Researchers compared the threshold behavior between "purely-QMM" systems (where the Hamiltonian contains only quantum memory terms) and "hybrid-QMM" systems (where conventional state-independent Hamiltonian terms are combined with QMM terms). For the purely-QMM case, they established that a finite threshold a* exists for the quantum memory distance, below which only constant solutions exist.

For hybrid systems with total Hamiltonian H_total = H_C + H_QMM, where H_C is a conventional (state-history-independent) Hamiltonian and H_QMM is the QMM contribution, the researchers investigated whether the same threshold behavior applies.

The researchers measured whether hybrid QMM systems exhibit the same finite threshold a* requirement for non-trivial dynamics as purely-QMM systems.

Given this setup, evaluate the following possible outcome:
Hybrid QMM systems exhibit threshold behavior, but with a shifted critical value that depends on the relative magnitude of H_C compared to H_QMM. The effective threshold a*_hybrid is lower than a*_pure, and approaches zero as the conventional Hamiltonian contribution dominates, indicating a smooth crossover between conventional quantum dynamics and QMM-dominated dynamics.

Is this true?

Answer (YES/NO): NO